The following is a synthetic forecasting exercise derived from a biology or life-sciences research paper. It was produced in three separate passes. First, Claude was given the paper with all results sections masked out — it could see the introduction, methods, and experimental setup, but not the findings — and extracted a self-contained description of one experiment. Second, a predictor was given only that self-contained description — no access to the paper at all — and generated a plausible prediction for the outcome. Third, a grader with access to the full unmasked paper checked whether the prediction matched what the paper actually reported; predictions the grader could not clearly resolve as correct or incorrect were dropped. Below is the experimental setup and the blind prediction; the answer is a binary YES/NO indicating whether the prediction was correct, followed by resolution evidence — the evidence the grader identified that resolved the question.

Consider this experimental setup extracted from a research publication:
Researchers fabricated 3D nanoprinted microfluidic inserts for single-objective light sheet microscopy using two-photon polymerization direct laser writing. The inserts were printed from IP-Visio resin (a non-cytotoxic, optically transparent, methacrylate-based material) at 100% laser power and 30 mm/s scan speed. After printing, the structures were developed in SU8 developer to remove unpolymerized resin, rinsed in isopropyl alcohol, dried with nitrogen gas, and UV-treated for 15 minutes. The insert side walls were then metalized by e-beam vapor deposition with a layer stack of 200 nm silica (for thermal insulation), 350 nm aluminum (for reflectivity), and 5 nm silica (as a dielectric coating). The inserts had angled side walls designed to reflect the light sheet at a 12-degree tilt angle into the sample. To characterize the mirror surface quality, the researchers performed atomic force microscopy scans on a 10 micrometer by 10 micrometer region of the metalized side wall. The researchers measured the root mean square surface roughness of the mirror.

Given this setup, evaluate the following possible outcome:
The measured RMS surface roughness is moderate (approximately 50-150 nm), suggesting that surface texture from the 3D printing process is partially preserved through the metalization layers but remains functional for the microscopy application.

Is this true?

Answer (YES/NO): NO